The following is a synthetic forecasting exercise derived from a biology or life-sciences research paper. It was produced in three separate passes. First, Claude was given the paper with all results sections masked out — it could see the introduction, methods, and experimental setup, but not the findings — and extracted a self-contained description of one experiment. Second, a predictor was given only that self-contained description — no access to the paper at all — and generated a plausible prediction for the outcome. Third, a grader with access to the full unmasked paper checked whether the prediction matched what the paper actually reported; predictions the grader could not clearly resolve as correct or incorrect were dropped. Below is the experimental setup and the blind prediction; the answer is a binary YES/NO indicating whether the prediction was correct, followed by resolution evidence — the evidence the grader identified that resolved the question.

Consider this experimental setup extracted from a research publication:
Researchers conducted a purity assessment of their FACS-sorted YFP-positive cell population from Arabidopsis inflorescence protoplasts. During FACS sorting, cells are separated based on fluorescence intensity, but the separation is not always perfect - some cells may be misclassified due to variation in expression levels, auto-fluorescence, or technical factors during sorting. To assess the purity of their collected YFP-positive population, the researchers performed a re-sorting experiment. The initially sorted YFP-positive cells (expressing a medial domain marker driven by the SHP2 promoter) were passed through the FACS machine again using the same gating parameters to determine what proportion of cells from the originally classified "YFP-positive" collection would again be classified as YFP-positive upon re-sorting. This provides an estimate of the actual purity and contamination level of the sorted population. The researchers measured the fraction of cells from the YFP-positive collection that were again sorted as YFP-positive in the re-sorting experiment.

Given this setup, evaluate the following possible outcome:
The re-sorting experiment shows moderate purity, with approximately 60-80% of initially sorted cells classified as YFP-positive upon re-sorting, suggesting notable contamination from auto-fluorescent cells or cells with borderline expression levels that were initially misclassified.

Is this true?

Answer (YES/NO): NO